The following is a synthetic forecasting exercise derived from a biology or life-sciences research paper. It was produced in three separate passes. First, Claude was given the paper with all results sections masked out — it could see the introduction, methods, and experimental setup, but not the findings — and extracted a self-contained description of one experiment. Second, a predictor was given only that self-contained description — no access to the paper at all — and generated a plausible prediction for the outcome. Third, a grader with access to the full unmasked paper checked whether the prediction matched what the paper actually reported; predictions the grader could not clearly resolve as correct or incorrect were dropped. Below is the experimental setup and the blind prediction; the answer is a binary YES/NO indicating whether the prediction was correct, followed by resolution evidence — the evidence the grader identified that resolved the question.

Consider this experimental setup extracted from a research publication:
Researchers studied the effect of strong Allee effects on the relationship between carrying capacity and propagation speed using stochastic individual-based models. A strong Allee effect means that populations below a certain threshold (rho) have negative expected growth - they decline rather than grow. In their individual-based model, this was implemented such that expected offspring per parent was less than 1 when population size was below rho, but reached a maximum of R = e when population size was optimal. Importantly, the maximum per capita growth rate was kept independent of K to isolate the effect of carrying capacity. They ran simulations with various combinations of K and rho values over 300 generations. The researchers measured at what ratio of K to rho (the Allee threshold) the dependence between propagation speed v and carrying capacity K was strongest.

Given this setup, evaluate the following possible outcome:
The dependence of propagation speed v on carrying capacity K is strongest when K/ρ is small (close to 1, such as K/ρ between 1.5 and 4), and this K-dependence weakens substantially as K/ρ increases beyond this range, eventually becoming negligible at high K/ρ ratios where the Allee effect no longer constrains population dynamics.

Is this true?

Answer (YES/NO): NO